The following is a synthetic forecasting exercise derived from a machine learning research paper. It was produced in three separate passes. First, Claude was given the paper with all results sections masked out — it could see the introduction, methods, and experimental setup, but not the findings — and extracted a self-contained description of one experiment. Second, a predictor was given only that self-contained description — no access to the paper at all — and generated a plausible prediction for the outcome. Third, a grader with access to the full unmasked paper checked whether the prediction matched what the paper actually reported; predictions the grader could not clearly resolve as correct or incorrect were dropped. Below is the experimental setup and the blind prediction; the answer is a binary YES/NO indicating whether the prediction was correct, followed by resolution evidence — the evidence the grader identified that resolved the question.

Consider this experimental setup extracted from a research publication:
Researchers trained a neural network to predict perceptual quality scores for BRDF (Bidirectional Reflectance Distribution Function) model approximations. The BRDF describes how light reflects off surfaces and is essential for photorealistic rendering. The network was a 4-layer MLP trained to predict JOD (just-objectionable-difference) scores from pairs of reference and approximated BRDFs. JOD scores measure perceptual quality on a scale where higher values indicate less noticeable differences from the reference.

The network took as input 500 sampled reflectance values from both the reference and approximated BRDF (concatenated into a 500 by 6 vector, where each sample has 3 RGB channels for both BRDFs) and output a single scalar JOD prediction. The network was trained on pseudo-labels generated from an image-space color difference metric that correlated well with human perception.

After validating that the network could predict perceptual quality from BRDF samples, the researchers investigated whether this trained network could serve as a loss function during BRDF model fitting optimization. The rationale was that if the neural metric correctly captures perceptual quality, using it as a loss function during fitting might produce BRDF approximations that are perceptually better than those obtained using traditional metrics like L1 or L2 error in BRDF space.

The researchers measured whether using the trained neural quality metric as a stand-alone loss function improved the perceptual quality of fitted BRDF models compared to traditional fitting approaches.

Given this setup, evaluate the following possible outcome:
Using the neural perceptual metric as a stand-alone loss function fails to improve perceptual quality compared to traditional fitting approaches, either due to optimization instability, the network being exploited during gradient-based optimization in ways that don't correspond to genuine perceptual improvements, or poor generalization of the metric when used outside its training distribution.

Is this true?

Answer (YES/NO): YES